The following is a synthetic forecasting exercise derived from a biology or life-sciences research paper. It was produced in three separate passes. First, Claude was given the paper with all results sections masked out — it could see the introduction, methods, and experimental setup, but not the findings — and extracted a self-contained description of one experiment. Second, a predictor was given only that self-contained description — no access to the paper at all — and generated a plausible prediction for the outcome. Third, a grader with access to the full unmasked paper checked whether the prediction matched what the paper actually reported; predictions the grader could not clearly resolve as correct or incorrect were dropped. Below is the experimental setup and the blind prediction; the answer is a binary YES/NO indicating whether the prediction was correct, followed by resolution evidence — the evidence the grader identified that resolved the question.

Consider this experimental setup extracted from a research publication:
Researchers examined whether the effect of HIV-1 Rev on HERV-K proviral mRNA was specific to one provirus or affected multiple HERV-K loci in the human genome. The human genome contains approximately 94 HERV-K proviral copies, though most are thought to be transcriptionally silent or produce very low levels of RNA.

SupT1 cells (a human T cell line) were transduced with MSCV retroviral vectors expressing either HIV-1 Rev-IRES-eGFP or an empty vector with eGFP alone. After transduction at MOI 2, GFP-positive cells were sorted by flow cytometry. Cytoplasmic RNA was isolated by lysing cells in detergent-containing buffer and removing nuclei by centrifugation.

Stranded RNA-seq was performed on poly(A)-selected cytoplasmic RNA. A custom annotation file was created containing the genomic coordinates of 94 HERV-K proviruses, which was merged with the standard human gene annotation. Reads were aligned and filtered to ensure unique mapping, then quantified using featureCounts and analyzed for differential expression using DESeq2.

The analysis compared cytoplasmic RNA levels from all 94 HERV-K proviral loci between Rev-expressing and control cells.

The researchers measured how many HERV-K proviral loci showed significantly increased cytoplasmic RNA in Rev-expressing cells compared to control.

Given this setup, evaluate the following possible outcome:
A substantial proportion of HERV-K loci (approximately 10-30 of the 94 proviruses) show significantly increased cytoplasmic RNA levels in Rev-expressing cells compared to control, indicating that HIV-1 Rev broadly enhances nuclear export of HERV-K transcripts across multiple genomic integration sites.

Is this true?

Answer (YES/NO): NO